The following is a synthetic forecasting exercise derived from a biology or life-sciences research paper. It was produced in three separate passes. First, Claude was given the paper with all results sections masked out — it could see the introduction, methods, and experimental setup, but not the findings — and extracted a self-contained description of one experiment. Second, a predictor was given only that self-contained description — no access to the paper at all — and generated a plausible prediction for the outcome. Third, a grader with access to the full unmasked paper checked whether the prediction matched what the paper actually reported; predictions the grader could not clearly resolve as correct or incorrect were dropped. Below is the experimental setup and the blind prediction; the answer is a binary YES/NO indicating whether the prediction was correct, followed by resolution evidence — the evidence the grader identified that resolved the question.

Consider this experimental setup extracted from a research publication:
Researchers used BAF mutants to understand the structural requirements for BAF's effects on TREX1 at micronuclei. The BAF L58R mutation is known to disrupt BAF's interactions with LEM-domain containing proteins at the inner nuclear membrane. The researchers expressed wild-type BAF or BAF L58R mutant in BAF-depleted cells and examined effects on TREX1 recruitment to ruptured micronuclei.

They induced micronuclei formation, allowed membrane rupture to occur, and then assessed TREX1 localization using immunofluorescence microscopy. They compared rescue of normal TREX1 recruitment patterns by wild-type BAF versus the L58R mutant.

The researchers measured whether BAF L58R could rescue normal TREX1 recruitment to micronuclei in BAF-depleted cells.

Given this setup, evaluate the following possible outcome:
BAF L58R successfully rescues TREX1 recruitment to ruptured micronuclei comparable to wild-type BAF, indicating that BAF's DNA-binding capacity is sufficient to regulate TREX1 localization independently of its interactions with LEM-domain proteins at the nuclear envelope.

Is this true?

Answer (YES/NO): NO